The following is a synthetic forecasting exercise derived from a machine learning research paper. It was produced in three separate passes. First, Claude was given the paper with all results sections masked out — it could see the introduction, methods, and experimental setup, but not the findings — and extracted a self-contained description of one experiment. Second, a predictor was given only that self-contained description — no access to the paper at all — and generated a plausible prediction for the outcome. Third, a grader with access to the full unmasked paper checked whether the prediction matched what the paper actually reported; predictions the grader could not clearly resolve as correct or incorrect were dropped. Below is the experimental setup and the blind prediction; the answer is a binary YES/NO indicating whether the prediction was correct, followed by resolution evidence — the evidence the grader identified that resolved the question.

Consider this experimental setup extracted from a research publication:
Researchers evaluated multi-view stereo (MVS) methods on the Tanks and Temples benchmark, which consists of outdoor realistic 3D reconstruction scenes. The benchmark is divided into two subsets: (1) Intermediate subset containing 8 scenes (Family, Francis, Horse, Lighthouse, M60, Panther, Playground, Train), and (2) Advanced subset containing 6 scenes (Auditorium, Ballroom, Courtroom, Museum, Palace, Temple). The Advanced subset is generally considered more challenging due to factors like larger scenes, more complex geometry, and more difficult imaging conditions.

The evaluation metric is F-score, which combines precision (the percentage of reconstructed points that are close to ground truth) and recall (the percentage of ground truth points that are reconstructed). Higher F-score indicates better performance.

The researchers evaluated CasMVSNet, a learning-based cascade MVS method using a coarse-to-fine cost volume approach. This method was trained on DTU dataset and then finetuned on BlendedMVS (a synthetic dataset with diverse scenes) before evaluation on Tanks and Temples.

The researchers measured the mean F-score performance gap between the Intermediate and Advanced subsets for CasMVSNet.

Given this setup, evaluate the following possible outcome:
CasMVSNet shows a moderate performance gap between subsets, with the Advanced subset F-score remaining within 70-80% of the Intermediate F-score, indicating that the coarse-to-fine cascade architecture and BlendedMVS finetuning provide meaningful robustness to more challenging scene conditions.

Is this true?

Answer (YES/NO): NO